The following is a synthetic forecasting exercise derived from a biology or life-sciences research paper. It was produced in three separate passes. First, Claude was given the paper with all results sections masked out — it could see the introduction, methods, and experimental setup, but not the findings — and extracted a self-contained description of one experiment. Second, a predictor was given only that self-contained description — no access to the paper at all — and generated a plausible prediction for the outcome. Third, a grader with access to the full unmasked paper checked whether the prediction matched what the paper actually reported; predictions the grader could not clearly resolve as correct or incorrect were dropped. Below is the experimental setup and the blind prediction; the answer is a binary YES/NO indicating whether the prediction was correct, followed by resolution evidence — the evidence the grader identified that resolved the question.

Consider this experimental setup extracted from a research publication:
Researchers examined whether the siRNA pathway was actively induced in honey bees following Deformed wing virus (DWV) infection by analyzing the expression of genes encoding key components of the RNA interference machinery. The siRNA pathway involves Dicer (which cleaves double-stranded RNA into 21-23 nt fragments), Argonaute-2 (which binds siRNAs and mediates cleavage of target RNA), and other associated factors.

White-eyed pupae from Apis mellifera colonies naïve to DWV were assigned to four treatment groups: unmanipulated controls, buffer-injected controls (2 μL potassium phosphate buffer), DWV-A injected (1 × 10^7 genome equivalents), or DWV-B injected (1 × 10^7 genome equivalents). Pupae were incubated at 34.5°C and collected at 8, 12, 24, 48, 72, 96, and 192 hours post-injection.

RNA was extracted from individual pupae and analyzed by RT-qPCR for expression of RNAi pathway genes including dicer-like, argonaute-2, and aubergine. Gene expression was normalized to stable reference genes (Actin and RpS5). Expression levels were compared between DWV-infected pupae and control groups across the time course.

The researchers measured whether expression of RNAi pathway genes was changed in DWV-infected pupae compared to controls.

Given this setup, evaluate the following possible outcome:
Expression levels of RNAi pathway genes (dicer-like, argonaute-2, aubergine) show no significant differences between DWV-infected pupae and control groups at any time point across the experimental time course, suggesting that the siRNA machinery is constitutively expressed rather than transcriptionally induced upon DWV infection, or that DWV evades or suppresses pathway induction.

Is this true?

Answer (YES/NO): NO